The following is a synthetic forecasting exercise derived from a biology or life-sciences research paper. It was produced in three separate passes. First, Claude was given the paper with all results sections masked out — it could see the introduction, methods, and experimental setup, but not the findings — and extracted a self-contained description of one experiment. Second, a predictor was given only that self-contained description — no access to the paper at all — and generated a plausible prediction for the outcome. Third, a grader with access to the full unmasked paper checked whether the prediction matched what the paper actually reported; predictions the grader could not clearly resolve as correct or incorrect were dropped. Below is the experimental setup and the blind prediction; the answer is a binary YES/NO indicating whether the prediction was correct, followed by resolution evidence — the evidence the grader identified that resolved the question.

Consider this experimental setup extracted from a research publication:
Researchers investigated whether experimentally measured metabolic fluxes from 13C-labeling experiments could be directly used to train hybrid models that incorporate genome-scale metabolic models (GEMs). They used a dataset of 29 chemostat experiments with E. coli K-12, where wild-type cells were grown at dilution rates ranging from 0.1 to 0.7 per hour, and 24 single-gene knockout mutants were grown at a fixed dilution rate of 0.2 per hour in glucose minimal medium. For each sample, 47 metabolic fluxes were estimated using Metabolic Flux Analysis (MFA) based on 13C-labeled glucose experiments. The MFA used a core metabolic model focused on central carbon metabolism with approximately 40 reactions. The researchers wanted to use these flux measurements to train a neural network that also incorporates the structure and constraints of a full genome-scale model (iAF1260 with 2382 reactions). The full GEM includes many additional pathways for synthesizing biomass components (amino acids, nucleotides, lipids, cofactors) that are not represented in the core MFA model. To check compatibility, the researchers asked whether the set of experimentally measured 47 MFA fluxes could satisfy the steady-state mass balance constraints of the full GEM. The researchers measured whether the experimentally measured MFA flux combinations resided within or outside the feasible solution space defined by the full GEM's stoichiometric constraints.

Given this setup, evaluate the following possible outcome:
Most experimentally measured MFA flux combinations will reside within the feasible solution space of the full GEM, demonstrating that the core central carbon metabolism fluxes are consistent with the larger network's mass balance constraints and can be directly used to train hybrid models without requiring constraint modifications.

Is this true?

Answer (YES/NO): NO